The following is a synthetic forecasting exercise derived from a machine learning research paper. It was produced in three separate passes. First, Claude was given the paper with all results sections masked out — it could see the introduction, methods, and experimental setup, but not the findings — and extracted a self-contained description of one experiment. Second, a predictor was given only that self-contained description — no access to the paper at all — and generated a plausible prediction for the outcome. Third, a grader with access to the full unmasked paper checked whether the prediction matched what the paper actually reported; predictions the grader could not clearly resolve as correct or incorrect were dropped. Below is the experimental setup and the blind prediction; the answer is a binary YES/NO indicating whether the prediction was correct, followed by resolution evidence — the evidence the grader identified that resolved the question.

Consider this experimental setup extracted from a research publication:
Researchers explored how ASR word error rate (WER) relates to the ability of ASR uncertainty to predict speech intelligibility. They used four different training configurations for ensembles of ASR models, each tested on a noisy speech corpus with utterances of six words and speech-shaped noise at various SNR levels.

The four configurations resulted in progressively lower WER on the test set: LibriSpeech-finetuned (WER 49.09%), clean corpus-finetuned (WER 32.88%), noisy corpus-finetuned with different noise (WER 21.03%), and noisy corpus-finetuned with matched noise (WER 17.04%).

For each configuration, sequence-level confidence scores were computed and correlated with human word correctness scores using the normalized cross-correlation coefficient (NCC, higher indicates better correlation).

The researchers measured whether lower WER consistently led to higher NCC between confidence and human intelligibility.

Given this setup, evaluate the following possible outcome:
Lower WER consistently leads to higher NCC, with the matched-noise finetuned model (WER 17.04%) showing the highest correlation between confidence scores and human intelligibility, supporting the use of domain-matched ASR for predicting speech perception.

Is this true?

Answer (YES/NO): NO